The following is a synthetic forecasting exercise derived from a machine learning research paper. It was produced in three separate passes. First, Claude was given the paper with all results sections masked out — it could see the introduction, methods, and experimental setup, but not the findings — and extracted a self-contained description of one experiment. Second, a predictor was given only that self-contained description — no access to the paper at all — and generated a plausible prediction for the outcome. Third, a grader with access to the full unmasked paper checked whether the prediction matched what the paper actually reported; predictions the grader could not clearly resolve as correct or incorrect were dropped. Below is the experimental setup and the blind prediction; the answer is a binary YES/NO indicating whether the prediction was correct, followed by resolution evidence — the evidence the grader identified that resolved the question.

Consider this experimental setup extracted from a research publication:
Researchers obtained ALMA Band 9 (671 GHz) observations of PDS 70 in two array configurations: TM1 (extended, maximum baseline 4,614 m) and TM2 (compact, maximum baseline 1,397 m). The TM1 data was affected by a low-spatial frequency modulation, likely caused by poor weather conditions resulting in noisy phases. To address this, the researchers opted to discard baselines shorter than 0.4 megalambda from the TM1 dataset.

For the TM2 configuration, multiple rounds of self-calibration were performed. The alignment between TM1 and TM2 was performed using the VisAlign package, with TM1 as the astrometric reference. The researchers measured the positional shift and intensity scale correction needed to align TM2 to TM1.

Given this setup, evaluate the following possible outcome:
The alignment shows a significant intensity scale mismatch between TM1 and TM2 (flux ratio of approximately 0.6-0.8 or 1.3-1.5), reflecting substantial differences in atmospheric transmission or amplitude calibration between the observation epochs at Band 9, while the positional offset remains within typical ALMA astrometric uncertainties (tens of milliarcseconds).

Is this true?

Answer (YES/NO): YES